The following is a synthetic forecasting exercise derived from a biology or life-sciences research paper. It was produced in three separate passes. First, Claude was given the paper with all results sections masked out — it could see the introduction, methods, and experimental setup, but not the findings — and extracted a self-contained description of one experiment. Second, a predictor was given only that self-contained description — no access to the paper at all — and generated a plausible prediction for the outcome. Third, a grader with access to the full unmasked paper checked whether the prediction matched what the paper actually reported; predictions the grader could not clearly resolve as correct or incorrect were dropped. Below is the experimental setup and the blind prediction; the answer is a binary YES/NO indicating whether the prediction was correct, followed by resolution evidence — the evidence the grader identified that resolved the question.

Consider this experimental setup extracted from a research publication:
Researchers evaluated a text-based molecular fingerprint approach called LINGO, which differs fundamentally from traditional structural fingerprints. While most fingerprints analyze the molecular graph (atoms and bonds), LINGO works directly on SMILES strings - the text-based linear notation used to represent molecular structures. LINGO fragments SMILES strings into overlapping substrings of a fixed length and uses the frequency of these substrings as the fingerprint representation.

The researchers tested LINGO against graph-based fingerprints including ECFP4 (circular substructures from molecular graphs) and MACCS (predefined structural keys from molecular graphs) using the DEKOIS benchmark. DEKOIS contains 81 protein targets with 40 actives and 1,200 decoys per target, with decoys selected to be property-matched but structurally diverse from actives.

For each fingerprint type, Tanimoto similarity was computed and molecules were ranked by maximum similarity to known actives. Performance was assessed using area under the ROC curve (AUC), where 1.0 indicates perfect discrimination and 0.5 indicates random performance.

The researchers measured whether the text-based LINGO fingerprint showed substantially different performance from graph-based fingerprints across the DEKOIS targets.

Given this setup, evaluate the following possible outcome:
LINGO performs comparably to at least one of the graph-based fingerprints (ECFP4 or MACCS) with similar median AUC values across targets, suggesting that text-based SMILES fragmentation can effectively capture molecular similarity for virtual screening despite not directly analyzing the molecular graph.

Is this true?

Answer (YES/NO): YES